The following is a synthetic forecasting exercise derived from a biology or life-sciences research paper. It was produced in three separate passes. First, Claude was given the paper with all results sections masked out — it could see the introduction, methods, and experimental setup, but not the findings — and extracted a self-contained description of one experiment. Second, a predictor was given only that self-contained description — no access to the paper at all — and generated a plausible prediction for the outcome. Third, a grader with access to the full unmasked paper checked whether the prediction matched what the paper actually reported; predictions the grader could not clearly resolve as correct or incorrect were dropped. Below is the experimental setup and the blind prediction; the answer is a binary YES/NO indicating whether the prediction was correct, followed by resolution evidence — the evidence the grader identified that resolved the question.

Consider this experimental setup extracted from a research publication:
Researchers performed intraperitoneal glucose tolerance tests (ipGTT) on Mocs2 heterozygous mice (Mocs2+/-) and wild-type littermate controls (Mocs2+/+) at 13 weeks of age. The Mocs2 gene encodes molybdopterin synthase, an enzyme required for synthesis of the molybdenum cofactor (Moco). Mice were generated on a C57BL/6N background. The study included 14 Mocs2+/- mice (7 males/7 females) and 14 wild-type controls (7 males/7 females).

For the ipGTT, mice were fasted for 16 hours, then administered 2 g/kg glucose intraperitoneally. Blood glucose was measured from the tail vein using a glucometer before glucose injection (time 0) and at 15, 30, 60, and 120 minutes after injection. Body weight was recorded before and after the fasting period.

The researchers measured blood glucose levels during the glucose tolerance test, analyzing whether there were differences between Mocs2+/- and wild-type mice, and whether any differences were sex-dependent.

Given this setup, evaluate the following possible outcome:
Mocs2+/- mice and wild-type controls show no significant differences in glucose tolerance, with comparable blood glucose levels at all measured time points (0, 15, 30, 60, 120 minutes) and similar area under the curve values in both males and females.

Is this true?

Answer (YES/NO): NO